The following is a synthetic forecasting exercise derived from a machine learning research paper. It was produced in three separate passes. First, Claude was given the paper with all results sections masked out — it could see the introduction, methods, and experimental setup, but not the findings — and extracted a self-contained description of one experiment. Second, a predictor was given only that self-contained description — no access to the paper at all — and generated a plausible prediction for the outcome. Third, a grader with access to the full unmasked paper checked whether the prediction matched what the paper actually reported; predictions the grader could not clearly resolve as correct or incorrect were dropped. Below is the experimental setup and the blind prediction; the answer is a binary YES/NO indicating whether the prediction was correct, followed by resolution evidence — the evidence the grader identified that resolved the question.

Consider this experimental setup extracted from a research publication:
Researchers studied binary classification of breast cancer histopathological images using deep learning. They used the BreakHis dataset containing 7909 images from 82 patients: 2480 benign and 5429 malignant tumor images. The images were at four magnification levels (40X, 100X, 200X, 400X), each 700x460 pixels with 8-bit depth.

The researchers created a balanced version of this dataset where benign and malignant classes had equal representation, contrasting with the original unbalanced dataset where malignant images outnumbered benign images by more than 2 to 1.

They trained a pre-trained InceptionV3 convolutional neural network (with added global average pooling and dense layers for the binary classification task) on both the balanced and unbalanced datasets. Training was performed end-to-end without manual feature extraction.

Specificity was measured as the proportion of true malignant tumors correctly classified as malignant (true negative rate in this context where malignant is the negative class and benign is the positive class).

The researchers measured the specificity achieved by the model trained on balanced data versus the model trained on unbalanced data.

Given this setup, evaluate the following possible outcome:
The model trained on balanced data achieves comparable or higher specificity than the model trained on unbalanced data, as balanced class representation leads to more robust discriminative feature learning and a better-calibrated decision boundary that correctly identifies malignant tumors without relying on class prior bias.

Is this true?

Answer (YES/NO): NO